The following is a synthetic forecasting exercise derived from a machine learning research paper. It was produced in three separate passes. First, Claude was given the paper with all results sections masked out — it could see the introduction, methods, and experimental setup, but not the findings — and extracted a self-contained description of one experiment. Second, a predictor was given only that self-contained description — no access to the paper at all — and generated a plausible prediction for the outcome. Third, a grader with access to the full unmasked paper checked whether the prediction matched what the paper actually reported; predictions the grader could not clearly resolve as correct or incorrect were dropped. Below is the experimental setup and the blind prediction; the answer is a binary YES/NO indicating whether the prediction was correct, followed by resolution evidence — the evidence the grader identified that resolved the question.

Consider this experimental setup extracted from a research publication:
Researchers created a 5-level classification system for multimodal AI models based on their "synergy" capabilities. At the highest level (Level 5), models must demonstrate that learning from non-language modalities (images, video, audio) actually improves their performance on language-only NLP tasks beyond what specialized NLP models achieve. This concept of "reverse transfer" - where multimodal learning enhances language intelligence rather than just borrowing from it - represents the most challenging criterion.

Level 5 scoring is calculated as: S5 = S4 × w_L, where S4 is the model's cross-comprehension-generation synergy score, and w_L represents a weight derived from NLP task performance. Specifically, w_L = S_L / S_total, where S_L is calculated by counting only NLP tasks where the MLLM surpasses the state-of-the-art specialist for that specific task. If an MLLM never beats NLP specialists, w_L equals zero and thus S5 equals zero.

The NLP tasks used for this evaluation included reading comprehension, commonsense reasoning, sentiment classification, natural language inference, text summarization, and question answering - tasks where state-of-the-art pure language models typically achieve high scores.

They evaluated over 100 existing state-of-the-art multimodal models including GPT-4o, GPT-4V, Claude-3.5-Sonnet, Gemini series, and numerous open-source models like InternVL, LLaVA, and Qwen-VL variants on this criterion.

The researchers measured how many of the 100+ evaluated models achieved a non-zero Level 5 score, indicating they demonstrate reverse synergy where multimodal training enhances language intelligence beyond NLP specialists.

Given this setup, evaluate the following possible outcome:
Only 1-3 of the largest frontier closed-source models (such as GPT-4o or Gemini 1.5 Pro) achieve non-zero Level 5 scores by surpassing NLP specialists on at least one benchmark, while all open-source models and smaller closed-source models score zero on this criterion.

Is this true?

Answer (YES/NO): NO